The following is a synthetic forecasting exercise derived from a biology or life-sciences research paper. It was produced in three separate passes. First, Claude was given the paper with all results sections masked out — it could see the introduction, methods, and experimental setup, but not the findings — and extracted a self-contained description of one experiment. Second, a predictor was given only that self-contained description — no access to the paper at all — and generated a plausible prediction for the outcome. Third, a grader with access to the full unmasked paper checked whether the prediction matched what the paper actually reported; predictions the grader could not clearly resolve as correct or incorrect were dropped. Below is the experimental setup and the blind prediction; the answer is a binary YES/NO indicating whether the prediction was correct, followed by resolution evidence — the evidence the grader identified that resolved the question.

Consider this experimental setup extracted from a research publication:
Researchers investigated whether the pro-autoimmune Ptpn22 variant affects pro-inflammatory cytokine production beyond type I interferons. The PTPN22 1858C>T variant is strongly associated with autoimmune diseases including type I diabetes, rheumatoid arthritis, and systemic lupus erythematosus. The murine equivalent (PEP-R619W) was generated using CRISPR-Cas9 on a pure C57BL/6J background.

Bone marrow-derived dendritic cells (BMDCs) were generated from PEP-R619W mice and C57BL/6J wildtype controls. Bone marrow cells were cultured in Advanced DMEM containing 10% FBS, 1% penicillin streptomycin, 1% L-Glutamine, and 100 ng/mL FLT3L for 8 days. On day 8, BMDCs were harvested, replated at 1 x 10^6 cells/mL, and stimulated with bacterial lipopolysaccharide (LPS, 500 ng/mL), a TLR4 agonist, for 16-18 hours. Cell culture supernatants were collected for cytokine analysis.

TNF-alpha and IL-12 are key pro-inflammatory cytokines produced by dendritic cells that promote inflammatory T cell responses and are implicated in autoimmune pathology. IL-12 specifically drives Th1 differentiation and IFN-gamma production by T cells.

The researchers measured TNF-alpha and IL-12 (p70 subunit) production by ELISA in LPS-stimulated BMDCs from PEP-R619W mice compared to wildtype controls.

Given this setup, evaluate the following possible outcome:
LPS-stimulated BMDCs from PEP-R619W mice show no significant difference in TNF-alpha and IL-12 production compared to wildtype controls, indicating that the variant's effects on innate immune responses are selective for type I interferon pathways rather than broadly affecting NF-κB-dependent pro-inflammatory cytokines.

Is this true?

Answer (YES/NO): NO